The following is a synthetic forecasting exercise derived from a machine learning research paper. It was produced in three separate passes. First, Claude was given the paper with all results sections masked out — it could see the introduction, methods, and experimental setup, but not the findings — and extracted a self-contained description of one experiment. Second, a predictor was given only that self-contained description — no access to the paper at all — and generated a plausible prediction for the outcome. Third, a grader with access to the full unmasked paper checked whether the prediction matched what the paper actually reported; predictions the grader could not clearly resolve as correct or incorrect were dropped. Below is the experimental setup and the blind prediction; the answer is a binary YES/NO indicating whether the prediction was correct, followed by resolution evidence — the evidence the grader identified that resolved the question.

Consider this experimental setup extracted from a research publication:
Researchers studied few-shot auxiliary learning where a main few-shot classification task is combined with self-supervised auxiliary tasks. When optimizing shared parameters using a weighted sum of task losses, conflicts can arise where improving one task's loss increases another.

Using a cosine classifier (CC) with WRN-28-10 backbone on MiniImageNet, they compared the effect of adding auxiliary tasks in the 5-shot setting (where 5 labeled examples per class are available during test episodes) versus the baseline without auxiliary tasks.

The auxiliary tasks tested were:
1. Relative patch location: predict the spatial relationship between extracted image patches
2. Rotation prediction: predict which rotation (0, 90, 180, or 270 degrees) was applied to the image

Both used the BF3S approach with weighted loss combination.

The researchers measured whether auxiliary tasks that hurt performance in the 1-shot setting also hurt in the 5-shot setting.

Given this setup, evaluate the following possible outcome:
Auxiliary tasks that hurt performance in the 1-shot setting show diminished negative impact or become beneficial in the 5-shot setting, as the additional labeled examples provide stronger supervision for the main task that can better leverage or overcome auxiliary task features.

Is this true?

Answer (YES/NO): NO